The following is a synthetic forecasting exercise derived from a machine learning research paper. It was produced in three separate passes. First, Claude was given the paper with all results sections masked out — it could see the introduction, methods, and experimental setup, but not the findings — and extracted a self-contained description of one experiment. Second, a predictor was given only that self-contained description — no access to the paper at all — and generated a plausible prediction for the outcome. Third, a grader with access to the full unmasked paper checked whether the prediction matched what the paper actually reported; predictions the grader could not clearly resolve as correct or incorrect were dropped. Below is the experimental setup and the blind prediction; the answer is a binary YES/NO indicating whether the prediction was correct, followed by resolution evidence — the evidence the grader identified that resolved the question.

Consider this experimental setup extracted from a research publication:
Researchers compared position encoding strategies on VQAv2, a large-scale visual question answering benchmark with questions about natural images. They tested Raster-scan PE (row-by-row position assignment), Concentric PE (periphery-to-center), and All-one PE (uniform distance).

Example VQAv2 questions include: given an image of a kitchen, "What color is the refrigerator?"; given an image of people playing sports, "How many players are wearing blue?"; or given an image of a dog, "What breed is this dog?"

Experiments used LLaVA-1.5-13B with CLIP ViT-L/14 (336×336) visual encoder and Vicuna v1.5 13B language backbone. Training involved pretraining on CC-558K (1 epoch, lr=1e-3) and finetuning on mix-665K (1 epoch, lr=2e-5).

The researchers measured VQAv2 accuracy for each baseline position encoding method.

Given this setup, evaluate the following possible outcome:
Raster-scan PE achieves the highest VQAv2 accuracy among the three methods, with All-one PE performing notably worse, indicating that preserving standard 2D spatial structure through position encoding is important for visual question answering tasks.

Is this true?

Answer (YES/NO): NO